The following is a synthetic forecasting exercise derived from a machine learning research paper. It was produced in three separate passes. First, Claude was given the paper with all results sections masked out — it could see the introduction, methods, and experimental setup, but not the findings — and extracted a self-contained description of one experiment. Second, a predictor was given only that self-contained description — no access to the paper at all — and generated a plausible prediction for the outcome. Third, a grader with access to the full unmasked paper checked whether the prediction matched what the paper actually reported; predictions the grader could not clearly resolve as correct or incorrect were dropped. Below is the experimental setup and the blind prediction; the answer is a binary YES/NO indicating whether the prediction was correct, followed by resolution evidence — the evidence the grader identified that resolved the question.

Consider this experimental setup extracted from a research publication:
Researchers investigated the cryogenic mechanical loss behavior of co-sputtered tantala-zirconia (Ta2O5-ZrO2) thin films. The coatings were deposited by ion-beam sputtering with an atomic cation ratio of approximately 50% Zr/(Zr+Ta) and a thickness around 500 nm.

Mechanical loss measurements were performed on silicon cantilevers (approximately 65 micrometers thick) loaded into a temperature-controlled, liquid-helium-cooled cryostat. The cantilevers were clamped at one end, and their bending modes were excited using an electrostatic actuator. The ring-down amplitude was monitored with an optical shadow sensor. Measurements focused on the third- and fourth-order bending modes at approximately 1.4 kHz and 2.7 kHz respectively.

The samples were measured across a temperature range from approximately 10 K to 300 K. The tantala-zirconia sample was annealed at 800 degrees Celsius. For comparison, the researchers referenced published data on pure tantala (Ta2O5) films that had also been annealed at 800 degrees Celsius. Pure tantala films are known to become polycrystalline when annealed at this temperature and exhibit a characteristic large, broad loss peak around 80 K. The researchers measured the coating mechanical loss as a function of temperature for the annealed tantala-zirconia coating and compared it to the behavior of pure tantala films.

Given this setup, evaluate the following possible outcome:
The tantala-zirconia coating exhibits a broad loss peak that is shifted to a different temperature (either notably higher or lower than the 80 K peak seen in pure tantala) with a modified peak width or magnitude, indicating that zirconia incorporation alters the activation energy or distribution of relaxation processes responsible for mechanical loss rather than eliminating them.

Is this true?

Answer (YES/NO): NO